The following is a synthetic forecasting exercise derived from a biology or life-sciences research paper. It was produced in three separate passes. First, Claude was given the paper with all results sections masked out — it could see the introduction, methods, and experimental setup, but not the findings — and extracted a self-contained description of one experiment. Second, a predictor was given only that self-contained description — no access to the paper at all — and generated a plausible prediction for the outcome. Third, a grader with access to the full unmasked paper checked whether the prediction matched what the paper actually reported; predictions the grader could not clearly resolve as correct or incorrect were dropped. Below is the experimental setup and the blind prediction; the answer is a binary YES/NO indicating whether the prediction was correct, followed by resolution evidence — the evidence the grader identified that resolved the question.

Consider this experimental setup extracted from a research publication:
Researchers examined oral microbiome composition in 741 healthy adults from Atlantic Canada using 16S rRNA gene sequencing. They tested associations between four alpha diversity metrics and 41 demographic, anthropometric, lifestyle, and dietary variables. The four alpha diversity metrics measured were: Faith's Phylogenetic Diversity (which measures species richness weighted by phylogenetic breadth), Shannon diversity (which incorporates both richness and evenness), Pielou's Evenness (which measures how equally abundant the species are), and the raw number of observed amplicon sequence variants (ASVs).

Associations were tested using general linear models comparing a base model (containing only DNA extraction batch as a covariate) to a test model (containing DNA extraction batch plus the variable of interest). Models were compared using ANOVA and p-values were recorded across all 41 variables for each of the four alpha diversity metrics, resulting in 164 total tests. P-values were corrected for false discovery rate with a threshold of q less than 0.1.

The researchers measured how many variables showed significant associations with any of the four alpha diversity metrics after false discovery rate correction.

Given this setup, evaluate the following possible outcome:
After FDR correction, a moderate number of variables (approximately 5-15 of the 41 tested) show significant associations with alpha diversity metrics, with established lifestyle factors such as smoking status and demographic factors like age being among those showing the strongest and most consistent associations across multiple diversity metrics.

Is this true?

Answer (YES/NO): NO